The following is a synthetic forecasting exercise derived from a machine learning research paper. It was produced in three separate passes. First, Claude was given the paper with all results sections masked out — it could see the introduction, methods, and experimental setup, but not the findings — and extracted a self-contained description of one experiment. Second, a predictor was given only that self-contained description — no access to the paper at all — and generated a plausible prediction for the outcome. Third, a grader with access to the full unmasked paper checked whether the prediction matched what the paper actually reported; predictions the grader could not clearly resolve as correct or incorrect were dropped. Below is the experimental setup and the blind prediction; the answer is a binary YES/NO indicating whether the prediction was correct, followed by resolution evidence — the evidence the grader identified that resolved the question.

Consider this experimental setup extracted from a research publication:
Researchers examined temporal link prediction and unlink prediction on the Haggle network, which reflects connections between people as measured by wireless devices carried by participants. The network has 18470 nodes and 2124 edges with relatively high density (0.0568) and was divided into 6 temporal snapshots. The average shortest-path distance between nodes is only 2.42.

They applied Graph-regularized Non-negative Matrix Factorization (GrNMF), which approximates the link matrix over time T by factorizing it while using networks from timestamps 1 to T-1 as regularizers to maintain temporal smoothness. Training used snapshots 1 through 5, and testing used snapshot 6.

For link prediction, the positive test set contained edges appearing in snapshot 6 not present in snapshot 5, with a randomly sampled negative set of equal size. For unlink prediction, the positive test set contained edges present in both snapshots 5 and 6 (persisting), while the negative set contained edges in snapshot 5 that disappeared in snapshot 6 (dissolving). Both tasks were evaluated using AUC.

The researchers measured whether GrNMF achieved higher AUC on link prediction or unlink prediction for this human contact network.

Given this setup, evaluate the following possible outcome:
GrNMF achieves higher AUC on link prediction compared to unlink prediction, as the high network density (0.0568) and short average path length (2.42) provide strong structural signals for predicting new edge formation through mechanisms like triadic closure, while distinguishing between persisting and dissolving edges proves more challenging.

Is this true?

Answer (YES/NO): YES